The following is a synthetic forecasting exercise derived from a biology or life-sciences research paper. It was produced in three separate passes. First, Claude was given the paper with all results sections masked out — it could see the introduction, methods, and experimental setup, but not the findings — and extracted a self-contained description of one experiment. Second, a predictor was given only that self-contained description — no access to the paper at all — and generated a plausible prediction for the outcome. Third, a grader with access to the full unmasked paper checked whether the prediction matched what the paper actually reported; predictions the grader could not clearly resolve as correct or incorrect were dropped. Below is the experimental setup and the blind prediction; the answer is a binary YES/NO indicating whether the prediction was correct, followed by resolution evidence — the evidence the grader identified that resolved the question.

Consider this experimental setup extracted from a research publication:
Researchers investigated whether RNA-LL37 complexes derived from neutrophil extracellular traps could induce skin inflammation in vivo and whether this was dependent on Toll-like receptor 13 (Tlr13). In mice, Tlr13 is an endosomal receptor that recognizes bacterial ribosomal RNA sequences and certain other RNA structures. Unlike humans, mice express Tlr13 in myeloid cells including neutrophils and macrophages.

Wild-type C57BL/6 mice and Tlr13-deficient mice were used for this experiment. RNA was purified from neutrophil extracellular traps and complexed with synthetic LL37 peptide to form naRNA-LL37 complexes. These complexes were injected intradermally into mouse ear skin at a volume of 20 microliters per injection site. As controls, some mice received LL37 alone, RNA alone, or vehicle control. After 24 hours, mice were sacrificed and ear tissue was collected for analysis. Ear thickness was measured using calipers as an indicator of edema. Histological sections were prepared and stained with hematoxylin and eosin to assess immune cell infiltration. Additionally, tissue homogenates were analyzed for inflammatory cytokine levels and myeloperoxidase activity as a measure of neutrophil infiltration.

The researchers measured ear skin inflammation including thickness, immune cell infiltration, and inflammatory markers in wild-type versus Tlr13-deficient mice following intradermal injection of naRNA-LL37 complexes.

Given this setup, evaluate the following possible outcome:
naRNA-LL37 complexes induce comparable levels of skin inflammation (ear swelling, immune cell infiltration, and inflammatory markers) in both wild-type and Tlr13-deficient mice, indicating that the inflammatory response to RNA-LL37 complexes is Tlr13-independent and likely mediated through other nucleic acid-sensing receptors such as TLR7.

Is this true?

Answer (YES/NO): NO